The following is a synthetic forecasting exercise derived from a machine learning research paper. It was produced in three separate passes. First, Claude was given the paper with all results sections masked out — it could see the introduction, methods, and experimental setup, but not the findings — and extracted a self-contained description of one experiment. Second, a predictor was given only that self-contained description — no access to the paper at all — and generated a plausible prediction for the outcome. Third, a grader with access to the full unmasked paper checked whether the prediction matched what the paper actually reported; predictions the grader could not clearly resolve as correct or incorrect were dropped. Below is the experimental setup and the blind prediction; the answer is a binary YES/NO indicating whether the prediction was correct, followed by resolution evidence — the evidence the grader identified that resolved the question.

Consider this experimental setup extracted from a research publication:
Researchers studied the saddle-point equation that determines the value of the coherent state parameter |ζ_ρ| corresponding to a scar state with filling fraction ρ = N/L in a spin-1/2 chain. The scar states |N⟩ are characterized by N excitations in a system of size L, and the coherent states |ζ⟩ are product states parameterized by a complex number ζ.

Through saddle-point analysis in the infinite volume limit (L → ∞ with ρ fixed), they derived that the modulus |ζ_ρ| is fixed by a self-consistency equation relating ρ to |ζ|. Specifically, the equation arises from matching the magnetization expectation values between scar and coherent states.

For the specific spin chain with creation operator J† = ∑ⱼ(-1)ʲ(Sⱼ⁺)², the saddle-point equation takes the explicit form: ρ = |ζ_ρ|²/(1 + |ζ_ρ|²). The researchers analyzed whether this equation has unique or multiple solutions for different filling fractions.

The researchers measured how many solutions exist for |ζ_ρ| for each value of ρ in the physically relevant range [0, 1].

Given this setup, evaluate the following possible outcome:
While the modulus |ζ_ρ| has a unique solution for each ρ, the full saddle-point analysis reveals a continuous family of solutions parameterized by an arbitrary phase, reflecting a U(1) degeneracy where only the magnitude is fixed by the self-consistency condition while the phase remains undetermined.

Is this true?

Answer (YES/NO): NO